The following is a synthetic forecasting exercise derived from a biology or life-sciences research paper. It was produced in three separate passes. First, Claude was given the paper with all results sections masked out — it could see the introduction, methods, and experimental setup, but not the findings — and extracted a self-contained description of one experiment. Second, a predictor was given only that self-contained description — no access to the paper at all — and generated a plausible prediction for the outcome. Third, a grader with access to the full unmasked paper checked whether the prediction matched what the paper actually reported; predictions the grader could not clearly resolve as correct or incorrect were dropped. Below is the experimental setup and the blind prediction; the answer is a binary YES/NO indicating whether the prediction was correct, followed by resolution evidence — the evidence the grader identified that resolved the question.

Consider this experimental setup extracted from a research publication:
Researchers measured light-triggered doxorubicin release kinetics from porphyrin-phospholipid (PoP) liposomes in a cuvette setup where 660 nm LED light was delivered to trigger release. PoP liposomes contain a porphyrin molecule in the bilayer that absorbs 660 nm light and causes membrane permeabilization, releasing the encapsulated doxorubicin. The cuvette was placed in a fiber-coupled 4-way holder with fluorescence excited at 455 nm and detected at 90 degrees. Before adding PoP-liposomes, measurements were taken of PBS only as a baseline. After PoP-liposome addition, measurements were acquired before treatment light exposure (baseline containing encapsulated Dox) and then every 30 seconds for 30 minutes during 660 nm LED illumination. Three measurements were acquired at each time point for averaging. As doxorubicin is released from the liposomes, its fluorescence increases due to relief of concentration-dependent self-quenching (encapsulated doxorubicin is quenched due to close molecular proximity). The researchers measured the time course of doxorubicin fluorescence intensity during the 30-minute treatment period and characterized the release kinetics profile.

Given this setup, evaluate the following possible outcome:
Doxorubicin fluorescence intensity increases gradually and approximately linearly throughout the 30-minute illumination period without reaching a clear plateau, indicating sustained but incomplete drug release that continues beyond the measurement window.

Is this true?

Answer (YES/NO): NO